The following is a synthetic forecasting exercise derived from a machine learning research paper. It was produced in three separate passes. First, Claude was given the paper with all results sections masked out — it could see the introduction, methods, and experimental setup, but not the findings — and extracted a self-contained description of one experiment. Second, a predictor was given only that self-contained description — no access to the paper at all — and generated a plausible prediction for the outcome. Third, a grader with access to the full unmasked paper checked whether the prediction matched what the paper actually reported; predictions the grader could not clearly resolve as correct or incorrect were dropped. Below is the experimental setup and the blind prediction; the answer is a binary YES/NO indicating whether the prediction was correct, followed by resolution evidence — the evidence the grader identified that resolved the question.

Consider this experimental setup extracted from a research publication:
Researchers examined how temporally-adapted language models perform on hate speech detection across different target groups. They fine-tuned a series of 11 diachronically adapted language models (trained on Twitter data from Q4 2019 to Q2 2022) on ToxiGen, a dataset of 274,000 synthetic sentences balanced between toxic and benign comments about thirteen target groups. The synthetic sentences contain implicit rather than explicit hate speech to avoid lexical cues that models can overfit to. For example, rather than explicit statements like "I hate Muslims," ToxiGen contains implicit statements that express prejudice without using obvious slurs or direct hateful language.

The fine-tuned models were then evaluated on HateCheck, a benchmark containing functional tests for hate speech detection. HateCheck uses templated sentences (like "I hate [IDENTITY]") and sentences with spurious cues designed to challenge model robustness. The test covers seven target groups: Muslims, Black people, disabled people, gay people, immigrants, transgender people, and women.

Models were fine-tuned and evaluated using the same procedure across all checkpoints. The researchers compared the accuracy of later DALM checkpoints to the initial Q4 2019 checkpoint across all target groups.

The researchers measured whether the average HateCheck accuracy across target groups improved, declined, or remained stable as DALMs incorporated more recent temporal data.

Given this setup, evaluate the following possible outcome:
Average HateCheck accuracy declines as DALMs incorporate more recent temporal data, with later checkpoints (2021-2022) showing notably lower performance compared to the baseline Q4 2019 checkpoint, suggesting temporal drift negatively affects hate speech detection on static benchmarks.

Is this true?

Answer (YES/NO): NO